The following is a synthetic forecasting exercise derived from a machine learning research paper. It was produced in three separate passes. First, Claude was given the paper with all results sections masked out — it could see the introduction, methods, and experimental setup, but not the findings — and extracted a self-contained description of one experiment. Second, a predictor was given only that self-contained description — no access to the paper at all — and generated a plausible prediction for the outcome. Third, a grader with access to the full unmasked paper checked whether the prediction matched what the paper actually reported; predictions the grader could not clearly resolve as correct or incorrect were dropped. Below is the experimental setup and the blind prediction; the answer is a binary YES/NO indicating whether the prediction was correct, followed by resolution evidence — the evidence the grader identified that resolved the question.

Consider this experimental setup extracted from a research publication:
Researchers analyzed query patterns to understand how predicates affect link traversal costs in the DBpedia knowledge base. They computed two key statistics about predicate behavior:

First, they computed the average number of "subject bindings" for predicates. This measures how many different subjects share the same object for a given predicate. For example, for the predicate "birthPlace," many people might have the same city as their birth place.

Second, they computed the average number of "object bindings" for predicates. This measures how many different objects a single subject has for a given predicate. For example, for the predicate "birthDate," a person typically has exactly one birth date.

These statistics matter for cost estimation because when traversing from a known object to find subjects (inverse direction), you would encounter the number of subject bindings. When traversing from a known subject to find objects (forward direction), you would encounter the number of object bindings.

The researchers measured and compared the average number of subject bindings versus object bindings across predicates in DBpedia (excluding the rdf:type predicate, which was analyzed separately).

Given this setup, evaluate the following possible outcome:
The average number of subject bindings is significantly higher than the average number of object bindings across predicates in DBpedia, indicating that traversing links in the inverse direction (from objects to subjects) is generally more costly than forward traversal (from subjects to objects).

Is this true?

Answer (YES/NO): YES